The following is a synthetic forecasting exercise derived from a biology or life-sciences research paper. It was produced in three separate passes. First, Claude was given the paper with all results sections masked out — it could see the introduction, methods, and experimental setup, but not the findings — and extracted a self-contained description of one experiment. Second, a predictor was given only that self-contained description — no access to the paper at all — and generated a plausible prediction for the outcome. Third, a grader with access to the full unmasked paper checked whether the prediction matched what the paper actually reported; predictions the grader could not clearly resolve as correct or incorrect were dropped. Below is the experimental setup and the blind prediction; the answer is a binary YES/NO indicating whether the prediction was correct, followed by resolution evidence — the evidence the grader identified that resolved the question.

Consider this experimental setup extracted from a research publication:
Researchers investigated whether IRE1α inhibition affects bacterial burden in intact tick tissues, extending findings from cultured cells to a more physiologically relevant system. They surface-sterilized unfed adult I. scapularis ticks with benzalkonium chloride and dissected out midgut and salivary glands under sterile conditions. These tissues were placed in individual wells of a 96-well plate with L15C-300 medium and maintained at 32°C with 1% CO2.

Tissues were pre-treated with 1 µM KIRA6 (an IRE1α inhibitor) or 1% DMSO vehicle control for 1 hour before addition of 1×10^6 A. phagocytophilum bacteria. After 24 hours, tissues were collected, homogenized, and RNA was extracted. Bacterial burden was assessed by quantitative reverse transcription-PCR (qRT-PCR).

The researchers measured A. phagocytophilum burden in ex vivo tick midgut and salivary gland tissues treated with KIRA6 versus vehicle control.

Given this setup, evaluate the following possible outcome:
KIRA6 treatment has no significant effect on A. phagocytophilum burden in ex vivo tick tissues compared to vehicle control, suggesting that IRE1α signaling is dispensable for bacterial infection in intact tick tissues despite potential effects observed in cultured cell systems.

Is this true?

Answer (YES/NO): NO